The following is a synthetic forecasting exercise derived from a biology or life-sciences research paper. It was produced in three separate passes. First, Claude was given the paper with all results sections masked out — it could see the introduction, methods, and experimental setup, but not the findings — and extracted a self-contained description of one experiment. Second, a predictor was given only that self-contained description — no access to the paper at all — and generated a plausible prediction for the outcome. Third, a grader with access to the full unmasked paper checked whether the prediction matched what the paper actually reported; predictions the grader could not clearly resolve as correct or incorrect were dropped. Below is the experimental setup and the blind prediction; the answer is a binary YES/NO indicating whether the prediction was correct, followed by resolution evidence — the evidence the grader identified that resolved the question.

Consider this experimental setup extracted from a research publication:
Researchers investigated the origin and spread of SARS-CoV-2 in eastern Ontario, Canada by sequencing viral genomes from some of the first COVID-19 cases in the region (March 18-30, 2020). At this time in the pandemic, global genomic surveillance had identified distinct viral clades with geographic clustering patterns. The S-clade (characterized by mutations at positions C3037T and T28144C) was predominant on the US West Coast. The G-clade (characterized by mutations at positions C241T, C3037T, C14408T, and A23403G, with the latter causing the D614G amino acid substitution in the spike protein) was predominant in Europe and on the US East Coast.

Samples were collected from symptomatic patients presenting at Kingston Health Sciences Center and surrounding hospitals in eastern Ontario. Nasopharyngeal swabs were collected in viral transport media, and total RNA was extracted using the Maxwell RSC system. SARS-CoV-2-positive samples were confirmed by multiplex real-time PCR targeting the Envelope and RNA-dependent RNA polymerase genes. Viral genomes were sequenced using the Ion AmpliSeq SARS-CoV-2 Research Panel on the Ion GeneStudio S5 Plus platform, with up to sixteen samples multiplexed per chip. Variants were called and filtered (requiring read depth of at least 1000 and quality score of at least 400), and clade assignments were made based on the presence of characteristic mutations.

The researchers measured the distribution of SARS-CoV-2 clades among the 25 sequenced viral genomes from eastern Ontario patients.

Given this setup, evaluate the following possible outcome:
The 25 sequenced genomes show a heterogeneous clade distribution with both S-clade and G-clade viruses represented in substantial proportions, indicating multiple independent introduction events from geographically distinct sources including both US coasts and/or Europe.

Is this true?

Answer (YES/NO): NO